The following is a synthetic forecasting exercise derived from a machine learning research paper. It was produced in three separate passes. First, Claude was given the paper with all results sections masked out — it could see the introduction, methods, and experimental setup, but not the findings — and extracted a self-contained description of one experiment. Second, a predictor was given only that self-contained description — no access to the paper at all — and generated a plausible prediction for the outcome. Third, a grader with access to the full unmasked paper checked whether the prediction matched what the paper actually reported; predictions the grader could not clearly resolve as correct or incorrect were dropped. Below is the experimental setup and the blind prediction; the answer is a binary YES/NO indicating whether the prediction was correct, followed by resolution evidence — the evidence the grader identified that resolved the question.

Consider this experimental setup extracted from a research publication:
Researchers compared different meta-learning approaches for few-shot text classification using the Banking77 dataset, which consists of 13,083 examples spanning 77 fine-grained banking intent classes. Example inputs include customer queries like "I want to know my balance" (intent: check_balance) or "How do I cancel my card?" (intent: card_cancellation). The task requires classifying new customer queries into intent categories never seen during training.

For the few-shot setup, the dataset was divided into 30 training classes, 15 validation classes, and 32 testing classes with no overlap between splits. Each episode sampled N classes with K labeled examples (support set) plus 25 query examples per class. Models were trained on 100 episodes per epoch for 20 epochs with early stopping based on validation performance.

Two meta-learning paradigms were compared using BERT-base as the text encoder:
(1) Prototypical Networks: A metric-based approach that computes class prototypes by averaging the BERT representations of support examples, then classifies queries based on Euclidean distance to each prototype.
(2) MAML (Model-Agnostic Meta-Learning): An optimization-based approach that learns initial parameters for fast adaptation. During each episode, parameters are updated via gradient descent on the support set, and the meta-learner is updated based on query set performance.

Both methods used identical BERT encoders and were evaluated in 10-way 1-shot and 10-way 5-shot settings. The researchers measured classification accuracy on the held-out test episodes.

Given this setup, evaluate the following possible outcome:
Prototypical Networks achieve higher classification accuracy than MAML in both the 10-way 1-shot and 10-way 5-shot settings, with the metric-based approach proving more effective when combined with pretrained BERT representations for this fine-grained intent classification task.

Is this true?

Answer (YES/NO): NO